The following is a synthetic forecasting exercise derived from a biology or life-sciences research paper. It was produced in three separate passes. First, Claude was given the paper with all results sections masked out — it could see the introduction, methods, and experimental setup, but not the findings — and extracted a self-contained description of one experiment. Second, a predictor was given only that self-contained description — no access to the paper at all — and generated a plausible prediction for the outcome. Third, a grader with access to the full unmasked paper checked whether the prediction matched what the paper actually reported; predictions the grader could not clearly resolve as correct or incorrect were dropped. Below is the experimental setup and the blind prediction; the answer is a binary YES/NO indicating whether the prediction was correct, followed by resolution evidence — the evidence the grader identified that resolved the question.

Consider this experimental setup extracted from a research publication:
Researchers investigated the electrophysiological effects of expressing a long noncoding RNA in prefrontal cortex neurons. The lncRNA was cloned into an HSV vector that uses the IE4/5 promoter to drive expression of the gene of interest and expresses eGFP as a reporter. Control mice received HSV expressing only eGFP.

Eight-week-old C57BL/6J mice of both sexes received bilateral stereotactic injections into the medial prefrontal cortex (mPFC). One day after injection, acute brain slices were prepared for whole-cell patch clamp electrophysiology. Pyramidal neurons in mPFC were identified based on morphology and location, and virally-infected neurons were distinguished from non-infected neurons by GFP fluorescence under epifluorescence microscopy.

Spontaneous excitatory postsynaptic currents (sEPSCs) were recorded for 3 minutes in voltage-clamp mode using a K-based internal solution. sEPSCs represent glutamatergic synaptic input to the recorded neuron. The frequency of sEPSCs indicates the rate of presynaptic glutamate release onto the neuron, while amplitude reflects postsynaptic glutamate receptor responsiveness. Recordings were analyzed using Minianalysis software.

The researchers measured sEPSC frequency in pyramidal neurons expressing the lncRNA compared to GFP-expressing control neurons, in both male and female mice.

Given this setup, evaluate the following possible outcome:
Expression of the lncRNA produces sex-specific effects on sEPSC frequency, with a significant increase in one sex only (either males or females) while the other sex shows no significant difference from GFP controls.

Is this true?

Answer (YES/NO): NO